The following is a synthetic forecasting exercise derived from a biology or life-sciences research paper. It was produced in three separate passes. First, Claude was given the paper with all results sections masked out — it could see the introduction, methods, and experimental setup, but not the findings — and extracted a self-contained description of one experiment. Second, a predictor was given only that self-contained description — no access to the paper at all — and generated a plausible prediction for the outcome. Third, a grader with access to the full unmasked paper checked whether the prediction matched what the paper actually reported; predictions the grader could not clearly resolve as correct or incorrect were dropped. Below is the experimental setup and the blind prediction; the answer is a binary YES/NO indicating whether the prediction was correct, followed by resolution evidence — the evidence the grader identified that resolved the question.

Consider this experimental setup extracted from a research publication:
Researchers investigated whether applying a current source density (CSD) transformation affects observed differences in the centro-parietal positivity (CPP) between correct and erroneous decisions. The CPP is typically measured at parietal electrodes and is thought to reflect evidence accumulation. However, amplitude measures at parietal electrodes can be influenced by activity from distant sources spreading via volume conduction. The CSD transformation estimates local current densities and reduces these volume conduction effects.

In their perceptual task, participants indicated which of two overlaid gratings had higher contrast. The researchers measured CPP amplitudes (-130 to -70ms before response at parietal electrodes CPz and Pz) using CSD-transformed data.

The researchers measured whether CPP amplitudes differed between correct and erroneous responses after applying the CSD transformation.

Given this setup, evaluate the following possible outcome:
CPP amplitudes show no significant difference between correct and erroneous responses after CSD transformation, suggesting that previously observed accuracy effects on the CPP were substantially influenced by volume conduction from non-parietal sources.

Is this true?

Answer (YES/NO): NO